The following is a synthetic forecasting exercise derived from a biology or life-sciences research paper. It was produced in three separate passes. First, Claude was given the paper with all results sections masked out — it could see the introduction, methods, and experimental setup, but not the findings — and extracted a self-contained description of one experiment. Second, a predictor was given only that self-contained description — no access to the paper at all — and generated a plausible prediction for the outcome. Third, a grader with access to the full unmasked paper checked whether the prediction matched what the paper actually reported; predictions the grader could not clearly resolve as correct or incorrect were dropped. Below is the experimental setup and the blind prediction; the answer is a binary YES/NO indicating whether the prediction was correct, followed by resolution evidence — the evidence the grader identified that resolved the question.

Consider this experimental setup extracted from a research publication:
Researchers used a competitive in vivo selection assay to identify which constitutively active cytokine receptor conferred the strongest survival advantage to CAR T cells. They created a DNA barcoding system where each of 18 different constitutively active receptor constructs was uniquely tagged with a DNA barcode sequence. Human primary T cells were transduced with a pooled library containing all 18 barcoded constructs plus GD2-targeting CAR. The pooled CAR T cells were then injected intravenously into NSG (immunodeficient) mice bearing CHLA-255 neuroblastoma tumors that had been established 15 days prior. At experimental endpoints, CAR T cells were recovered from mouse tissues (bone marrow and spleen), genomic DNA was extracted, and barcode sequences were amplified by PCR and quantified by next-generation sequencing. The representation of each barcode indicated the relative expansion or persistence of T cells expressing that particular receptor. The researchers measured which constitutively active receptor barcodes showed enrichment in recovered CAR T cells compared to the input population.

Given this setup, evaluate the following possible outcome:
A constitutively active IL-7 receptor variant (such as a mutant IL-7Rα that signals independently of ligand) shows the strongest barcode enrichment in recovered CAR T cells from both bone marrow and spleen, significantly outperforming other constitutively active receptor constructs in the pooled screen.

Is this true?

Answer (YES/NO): NO